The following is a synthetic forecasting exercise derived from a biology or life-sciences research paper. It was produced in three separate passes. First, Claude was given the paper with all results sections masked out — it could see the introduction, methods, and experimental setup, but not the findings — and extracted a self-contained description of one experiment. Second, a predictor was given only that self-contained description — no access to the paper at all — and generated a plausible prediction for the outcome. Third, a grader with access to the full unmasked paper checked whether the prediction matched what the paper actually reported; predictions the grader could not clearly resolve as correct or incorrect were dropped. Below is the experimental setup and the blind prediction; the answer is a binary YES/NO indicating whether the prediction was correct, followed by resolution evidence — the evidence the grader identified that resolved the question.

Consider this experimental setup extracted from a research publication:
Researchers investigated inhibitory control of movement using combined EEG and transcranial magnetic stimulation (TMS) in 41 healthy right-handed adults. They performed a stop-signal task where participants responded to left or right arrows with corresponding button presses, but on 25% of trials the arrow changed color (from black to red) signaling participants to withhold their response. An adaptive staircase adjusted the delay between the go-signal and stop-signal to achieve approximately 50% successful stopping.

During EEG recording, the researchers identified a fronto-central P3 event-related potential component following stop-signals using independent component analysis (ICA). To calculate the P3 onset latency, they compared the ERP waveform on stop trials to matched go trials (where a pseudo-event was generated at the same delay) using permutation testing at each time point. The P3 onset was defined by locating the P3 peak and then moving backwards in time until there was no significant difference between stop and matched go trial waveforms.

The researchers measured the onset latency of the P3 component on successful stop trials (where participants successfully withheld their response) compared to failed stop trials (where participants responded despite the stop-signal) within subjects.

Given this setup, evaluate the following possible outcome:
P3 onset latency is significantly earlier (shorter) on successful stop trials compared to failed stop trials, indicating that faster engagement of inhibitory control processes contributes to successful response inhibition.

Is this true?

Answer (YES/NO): YES